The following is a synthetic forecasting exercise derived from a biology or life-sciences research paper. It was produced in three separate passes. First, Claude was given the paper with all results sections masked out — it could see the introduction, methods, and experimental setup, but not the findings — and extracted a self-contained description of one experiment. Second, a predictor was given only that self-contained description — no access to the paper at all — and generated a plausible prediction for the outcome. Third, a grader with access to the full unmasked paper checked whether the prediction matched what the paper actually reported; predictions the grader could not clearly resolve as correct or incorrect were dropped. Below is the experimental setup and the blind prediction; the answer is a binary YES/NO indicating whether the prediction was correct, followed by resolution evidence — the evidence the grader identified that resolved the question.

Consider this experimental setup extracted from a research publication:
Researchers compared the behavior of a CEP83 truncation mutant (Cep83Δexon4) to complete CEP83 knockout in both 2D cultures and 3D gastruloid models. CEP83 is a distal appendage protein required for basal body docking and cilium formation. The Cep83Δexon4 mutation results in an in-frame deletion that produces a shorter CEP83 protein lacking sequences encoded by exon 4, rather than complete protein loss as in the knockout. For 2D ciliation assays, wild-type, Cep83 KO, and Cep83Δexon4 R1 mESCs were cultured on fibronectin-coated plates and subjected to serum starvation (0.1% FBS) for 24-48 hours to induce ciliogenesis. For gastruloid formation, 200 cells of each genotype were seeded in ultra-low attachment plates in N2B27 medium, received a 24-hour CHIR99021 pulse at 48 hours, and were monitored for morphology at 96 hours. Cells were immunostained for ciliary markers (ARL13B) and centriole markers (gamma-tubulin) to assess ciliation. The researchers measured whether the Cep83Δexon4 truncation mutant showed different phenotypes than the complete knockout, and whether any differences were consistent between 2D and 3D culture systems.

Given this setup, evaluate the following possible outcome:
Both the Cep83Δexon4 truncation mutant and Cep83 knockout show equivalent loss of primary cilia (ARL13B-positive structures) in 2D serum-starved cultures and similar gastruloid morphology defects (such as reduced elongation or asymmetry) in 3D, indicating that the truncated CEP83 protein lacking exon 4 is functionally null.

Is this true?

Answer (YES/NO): NO